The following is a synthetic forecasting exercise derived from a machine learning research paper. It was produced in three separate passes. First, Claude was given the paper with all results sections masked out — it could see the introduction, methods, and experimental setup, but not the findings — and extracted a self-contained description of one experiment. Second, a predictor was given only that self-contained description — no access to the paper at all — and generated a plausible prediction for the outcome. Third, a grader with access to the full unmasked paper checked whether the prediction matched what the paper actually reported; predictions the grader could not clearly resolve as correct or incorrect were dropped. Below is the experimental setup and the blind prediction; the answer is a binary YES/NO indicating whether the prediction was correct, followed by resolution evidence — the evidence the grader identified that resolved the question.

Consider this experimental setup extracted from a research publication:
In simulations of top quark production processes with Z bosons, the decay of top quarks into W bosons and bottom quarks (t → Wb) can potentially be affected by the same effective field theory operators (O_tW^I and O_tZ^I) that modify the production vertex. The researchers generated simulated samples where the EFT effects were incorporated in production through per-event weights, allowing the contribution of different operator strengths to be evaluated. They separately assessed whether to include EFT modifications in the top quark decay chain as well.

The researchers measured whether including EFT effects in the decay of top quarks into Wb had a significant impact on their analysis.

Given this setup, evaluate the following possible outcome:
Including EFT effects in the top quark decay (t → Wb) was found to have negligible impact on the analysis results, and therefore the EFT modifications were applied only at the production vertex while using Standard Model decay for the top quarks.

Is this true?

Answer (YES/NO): YES